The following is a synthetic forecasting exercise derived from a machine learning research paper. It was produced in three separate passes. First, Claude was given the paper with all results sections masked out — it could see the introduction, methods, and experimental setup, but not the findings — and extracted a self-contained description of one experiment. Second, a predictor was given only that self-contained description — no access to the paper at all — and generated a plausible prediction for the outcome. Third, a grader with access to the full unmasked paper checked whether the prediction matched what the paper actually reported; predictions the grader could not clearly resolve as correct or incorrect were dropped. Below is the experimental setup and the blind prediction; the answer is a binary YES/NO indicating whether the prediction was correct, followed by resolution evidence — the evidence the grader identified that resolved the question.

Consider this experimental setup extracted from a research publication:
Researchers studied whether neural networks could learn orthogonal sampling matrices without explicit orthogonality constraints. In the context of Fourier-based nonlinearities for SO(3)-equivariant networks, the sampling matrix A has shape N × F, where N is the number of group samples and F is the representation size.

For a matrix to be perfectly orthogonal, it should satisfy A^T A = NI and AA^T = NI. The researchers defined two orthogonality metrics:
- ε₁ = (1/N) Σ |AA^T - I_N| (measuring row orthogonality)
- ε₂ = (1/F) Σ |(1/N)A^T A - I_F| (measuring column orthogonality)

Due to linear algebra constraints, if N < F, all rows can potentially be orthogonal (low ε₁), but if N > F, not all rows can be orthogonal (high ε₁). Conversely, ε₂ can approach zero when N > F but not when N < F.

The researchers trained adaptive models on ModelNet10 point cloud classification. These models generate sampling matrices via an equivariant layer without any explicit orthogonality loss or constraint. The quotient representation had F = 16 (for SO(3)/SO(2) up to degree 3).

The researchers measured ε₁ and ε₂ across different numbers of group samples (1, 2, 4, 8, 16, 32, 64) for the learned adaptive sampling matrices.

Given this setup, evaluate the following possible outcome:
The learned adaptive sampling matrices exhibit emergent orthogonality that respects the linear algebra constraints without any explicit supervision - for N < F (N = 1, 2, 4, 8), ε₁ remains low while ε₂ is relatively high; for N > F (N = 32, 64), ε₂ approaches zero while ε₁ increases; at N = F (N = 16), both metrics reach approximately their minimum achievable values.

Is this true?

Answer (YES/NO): NO